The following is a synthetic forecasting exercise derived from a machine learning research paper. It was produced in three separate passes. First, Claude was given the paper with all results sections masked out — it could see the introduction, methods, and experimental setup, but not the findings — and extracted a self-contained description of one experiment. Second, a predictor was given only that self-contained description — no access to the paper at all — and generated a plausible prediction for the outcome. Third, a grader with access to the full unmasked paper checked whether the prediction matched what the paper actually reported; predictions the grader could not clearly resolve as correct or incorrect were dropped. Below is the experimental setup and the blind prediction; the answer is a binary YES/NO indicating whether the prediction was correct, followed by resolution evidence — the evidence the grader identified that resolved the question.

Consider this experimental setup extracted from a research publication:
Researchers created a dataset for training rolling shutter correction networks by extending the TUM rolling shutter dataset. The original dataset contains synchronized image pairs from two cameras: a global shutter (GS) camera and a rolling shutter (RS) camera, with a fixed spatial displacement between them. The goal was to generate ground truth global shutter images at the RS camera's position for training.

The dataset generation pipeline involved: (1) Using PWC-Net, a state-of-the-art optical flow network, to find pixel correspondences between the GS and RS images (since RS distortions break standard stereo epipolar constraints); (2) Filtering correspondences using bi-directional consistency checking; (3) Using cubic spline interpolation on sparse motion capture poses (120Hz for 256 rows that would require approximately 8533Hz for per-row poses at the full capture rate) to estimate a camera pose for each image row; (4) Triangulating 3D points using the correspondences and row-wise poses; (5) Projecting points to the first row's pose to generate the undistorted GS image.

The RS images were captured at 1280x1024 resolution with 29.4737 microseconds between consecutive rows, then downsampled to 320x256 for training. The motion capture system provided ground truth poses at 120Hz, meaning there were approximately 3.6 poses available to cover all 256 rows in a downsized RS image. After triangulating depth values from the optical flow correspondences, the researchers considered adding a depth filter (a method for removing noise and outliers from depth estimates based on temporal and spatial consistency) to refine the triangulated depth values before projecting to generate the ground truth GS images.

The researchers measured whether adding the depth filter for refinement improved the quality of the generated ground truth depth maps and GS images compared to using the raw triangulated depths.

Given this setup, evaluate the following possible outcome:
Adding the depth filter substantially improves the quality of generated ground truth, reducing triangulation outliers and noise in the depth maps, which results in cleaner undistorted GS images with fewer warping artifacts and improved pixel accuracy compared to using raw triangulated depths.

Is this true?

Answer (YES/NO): NO